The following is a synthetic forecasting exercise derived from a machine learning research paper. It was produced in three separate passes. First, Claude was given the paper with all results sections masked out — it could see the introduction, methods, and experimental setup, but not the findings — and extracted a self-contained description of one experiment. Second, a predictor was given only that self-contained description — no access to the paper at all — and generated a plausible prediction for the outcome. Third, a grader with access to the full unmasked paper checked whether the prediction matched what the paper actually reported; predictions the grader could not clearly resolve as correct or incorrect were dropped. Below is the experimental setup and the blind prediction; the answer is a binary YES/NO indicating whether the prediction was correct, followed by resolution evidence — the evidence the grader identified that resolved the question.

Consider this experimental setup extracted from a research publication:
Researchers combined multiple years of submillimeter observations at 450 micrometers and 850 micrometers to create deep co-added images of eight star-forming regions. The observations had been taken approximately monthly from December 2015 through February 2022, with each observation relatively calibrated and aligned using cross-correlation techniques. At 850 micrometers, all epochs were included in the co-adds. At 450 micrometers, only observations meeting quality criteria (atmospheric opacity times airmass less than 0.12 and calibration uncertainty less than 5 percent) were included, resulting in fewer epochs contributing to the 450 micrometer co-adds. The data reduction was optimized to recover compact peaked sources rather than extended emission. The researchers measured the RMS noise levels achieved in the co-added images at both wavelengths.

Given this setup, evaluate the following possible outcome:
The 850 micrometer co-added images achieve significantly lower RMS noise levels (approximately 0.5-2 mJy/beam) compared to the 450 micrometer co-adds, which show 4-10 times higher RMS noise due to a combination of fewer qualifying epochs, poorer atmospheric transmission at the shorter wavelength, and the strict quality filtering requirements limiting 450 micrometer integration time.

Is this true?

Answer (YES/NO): NO